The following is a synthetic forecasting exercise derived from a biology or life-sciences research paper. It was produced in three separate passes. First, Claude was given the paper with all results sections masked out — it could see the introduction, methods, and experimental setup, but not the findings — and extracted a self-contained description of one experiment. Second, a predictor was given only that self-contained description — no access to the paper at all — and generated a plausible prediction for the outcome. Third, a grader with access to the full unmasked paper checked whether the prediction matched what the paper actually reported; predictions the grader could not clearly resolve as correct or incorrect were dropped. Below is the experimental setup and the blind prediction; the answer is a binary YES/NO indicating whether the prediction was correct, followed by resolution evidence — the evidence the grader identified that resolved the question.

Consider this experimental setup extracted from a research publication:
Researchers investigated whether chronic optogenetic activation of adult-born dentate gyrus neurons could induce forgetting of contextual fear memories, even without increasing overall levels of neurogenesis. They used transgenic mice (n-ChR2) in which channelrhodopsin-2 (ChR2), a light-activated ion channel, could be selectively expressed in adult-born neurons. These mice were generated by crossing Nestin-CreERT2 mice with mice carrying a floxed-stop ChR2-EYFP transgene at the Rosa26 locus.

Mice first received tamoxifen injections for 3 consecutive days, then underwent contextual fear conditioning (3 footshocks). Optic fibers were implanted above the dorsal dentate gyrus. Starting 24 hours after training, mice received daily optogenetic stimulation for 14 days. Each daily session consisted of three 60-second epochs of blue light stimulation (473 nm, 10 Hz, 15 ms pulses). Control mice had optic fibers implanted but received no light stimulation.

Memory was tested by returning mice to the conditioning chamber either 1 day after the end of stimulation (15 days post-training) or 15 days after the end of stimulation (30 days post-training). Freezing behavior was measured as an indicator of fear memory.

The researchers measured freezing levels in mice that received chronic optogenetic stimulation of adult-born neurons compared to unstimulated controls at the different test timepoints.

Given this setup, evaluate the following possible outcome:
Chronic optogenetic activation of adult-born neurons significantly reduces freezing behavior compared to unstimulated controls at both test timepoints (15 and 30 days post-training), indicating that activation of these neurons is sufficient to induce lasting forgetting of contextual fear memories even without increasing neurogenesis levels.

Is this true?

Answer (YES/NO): NO